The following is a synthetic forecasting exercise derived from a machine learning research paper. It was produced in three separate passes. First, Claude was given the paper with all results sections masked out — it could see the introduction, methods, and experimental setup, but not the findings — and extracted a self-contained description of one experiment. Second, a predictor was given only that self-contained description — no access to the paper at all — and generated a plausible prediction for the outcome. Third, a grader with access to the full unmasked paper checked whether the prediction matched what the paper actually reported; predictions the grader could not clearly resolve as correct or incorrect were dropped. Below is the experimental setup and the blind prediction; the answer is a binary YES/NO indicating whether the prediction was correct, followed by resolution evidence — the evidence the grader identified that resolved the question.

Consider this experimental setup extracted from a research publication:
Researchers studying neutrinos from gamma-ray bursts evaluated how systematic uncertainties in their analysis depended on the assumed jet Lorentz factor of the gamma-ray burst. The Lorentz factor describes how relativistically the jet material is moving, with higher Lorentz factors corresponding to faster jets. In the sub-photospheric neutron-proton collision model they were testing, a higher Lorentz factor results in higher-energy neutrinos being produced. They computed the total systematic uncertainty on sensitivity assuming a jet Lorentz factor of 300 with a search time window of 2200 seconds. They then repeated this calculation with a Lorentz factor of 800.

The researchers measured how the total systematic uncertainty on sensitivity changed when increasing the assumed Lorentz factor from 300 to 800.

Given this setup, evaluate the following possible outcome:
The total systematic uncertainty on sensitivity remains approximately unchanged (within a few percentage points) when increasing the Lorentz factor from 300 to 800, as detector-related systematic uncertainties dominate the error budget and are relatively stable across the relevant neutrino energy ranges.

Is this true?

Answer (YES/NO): NO